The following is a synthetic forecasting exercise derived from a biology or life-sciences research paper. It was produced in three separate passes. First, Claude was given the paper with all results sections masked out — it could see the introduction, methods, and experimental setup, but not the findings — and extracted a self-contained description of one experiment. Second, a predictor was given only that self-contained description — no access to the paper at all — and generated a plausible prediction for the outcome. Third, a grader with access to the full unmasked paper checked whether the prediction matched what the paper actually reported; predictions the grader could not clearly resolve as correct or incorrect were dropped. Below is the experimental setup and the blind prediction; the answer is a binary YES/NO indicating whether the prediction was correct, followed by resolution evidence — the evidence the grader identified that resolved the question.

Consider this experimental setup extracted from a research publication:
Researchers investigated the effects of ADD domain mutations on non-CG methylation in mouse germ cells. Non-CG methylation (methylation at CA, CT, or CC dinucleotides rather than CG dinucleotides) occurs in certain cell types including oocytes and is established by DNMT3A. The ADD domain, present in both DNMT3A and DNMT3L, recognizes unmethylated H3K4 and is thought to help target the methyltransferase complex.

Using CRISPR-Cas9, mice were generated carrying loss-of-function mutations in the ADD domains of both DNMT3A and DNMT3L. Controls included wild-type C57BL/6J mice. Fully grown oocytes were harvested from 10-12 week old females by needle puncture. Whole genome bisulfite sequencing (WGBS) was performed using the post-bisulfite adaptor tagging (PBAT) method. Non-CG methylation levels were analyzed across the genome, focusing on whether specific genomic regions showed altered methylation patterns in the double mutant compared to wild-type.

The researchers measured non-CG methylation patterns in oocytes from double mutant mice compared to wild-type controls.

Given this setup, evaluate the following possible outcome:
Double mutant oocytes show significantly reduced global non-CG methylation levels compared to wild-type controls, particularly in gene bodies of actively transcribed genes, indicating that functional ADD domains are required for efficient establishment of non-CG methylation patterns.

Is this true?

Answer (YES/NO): NO